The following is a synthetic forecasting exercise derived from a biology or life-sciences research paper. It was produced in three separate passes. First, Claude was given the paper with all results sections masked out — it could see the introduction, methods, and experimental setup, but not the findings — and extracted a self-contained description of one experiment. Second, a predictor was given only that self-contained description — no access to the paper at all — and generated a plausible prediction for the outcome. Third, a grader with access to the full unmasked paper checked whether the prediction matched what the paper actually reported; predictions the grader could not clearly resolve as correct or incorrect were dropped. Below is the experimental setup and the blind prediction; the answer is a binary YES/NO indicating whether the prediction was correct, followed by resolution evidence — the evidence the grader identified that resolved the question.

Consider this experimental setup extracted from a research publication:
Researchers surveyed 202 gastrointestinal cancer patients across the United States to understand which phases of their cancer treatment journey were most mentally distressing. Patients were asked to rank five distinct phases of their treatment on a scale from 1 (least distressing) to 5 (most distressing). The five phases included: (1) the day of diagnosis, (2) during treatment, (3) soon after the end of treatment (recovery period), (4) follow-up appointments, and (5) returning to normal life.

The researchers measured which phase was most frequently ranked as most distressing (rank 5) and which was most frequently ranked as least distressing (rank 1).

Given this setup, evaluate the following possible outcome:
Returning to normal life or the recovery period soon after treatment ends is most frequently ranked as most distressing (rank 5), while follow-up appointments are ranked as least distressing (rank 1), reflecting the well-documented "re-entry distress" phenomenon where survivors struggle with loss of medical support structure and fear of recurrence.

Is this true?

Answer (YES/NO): NO